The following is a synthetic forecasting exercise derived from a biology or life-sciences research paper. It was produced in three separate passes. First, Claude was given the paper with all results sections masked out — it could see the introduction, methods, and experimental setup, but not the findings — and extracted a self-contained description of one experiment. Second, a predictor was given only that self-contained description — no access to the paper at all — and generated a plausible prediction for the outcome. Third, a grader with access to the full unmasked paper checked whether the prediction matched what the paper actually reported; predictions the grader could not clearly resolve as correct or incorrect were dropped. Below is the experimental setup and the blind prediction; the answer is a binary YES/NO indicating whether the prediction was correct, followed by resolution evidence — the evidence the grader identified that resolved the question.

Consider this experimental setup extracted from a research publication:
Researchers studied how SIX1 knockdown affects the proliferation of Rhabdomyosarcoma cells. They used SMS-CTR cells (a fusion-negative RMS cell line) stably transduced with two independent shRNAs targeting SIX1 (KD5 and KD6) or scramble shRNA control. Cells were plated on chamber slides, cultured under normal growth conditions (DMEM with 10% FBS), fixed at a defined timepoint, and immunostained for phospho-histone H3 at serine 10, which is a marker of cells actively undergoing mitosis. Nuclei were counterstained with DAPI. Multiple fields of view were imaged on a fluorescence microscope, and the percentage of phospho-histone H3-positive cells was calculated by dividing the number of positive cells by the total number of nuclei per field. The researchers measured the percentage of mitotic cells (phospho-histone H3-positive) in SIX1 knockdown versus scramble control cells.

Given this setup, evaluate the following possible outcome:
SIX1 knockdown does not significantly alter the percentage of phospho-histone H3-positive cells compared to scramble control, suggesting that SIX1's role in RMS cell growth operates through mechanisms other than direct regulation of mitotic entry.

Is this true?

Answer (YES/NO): NO